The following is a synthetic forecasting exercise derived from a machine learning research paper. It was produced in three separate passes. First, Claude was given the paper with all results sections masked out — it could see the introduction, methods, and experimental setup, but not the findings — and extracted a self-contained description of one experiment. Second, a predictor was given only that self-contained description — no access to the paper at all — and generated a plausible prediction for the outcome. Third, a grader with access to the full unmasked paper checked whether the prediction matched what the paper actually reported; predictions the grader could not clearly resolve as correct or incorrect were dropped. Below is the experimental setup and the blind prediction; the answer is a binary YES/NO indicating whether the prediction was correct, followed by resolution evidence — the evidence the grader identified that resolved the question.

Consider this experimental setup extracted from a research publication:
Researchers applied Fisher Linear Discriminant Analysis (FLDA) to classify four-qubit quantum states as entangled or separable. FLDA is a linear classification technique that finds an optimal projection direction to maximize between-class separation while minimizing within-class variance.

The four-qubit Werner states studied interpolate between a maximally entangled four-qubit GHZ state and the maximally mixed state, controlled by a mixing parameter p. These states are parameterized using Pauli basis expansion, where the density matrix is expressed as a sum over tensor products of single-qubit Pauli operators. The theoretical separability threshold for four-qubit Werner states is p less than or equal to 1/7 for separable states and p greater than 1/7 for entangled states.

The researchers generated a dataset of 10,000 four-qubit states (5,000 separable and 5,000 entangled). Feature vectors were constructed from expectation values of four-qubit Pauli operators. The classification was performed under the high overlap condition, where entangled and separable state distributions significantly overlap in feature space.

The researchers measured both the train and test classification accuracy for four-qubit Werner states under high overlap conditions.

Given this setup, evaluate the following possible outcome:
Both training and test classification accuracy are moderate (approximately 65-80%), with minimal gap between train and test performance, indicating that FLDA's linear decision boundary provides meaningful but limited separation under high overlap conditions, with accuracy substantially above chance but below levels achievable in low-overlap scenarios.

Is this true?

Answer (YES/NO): NO